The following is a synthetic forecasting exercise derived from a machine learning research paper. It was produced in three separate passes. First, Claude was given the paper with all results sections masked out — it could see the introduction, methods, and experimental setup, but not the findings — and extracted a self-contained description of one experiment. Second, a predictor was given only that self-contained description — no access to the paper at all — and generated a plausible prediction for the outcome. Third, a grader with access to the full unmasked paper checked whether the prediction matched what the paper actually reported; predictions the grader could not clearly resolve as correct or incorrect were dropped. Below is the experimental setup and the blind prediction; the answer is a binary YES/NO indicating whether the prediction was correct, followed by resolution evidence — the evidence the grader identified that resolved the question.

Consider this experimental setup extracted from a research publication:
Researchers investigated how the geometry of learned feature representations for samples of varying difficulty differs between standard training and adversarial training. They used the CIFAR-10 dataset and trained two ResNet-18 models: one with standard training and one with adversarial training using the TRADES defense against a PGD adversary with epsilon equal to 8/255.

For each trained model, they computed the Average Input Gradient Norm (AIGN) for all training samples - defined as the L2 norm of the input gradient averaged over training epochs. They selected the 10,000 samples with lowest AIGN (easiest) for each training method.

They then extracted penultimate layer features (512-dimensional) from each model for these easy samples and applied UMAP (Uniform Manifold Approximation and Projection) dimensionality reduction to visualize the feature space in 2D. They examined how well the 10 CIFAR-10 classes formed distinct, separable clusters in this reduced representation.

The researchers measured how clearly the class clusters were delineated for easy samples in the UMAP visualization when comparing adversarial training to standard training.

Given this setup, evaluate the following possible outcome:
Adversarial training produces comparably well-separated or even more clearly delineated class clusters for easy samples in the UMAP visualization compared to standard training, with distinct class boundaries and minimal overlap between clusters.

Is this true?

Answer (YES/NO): NO